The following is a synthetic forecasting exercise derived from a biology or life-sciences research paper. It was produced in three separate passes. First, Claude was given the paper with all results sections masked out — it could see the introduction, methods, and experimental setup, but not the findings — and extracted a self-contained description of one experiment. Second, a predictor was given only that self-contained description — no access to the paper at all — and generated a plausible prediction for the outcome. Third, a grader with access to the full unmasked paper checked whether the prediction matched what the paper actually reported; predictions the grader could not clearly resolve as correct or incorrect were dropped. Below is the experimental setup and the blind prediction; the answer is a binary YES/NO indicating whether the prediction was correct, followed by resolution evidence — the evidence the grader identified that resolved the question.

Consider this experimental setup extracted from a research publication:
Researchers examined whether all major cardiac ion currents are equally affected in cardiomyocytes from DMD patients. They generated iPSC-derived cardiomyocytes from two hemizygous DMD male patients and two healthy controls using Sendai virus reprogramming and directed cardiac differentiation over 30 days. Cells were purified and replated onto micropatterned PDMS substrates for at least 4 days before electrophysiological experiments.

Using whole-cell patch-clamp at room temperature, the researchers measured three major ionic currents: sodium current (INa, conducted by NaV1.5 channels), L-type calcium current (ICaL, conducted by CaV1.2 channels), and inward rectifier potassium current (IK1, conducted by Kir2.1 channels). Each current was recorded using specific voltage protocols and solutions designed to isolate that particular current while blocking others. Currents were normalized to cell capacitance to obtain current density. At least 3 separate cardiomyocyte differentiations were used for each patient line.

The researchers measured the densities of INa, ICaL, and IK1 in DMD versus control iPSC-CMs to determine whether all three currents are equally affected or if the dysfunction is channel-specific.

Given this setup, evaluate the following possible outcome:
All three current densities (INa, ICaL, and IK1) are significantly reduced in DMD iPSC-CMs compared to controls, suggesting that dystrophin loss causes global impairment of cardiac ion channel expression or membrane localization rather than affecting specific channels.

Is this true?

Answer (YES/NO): NO